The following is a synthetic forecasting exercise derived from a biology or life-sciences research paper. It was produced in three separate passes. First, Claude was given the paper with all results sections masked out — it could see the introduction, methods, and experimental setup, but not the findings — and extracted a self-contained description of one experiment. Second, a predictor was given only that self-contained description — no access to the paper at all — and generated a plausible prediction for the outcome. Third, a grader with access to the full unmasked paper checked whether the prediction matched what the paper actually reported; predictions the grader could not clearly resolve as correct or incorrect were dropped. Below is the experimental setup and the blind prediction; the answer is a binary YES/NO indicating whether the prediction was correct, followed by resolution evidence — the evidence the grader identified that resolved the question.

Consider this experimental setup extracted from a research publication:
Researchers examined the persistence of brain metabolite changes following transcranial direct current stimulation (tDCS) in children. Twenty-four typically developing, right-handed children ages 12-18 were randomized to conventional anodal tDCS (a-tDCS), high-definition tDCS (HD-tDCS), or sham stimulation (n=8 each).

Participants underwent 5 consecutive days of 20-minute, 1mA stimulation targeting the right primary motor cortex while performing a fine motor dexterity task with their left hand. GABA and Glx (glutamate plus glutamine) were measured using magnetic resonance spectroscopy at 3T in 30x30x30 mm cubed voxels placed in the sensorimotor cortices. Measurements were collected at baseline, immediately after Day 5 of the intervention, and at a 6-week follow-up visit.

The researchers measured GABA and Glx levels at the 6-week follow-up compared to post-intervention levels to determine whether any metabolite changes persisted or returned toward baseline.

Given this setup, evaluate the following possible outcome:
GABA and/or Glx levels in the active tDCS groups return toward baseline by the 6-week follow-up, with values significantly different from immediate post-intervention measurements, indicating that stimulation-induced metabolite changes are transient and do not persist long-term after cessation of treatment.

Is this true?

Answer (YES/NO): NO